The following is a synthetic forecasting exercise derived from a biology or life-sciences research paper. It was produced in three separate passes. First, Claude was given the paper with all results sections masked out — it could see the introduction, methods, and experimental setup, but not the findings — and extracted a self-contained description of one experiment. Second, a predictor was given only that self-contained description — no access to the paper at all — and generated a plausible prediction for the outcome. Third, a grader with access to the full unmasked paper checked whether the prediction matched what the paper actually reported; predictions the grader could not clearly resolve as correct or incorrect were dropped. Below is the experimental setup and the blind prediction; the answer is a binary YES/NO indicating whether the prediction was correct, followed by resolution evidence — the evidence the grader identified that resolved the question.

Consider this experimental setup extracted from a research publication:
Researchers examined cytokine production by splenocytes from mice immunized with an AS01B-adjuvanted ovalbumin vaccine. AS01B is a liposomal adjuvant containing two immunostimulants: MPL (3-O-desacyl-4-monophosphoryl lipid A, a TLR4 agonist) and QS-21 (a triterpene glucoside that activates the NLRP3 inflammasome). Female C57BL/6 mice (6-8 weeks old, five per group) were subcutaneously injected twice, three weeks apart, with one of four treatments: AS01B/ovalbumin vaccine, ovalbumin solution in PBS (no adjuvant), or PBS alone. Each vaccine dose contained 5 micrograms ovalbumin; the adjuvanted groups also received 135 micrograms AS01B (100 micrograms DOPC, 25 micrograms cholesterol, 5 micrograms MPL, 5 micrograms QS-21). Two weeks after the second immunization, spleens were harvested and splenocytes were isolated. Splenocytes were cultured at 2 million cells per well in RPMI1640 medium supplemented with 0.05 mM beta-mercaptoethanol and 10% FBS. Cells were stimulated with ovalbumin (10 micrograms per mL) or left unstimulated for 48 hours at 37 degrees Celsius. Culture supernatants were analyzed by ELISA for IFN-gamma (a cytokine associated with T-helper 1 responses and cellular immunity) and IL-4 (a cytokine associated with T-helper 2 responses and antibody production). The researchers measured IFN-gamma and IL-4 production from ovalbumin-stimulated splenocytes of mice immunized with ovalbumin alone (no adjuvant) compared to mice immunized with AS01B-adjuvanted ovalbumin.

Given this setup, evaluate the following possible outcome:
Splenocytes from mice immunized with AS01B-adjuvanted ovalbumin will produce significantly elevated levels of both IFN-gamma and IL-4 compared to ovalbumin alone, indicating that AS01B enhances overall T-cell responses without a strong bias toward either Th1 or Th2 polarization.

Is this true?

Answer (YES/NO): NO